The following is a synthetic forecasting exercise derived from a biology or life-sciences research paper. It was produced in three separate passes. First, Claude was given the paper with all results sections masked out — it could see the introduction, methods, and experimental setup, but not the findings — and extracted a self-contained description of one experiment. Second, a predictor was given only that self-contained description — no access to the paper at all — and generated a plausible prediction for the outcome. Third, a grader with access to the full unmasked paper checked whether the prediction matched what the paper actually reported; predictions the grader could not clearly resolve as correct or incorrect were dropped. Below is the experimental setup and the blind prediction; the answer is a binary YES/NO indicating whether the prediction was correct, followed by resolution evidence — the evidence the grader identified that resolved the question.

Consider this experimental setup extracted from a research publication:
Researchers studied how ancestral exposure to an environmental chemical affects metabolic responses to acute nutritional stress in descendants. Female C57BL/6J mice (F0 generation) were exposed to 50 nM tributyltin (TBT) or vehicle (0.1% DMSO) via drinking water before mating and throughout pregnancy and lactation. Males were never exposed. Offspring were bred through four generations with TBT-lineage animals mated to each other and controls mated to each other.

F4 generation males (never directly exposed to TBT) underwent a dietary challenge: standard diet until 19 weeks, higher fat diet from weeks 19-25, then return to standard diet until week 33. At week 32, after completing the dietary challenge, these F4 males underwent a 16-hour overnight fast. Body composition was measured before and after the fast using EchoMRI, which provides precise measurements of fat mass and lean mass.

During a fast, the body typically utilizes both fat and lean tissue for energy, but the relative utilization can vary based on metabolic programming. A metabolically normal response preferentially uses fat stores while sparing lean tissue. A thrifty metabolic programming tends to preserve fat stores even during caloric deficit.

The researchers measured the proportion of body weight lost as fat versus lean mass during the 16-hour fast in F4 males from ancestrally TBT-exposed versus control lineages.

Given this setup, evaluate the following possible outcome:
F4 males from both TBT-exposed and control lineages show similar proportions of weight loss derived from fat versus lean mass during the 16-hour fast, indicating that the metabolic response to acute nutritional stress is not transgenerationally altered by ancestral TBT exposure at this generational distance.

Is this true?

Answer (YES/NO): NO